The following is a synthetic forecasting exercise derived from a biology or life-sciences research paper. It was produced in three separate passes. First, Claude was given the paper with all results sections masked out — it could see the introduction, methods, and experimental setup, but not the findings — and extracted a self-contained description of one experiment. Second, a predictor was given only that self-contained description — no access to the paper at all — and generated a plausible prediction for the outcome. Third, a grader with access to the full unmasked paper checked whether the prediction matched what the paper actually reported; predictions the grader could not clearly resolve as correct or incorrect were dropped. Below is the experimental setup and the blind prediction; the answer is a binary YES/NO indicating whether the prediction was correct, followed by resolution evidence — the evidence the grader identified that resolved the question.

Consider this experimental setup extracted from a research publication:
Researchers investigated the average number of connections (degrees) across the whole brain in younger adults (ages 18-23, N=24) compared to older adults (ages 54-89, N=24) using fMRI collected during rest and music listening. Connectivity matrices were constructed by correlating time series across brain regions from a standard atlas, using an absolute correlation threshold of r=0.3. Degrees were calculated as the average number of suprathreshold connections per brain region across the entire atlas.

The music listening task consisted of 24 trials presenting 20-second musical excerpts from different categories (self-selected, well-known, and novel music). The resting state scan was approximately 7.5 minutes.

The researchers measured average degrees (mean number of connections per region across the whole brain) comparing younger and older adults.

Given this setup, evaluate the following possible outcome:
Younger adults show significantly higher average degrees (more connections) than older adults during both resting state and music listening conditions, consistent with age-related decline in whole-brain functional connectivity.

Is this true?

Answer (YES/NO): NO